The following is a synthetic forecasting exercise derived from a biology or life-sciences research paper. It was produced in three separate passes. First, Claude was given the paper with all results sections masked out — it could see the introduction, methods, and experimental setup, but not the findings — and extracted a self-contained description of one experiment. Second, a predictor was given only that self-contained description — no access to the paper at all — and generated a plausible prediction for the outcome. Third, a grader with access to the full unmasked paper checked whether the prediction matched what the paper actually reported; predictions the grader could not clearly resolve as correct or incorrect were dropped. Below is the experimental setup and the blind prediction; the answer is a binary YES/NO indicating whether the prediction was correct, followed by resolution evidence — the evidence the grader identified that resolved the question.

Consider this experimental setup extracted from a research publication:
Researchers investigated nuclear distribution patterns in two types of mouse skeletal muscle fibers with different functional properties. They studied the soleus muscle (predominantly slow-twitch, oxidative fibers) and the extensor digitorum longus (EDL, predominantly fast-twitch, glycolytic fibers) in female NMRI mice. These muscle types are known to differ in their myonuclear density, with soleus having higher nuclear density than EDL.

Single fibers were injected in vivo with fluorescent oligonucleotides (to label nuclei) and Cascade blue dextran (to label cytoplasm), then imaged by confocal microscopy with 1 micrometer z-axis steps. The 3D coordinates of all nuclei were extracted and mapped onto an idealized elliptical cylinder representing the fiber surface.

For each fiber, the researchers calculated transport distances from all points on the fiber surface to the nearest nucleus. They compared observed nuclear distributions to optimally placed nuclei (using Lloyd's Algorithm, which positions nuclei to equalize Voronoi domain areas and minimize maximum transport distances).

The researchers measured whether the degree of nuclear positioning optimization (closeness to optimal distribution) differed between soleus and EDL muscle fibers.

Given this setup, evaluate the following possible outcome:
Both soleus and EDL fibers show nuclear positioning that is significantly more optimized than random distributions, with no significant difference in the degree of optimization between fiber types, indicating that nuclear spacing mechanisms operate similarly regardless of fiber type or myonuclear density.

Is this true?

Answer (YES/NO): NO